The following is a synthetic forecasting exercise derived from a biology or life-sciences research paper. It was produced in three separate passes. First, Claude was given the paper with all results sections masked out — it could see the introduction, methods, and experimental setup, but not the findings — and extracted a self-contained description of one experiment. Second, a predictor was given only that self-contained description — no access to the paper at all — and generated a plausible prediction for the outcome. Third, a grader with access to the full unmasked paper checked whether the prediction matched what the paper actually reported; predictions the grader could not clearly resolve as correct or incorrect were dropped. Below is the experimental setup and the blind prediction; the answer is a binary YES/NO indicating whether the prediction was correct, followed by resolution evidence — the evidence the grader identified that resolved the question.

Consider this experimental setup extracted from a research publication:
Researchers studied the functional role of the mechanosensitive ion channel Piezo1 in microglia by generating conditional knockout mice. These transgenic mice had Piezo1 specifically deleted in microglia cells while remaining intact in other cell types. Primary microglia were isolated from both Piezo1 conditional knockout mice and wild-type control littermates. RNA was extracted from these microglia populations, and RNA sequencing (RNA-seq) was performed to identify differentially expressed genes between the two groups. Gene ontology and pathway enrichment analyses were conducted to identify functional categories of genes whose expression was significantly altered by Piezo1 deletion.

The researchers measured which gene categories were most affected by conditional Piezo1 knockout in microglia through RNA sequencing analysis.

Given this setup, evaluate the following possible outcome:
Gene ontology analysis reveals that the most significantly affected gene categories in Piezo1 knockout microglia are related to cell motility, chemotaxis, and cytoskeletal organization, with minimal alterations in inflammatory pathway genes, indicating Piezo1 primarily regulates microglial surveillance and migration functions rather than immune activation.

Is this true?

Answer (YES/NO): NO